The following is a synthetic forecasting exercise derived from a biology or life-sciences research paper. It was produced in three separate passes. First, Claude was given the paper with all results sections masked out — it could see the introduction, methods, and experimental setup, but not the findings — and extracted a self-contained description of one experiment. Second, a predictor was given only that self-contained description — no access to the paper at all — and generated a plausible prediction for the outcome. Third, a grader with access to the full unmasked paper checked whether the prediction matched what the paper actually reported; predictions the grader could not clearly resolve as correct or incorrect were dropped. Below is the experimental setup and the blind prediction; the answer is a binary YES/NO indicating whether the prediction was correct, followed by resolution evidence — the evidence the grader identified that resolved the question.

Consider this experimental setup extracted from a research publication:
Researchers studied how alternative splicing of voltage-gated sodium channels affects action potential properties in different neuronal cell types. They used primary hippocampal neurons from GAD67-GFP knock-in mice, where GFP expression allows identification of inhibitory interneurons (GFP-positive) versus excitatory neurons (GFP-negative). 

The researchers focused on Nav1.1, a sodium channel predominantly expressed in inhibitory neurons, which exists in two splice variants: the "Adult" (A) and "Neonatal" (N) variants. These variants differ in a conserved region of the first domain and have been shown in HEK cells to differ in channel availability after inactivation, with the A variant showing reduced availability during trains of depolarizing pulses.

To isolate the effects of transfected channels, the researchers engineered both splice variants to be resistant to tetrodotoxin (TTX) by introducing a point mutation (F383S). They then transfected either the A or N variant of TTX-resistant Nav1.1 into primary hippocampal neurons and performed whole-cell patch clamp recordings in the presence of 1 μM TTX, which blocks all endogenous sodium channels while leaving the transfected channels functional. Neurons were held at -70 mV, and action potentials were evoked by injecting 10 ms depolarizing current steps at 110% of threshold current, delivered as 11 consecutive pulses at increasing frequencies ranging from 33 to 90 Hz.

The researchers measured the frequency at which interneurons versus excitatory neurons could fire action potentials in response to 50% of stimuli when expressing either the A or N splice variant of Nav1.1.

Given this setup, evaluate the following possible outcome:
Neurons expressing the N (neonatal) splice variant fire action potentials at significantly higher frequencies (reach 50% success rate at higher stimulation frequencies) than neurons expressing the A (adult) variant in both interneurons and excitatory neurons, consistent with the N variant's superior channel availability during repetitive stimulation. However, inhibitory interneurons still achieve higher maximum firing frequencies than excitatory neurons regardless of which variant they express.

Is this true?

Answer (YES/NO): NO